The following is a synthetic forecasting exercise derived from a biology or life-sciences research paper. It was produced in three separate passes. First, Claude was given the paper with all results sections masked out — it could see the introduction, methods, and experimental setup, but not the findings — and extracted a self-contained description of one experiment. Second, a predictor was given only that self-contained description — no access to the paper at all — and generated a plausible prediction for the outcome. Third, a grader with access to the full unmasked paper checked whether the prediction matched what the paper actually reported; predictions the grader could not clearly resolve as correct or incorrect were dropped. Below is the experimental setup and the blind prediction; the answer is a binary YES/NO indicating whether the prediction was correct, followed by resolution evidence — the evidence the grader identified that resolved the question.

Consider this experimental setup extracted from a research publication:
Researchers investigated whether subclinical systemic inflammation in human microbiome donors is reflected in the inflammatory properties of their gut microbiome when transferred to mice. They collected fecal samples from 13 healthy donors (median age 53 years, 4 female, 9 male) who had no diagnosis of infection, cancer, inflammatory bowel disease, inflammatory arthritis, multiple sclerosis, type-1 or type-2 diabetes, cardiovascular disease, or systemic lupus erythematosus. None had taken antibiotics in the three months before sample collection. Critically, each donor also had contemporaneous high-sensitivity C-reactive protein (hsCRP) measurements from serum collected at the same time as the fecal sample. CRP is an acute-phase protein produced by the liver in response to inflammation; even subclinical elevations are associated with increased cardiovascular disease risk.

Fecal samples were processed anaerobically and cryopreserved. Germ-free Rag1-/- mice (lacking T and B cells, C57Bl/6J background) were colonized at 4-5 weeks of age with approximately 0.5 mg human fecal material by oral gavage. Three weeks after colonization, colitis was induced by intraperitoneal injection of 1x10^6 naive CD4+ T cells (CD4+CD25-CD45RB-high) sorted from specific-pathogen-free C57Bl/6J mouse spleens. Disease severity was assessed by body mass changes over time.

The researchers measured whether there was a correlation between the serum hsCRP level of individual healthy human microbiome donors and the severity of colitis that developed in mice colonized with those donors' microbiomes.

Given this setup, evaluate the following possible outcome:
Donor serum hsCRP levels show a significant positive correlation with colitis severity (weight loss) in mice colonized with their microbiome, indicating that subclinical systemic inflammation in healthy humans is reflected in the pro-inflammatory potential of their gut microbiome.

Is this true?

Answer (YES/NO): YES